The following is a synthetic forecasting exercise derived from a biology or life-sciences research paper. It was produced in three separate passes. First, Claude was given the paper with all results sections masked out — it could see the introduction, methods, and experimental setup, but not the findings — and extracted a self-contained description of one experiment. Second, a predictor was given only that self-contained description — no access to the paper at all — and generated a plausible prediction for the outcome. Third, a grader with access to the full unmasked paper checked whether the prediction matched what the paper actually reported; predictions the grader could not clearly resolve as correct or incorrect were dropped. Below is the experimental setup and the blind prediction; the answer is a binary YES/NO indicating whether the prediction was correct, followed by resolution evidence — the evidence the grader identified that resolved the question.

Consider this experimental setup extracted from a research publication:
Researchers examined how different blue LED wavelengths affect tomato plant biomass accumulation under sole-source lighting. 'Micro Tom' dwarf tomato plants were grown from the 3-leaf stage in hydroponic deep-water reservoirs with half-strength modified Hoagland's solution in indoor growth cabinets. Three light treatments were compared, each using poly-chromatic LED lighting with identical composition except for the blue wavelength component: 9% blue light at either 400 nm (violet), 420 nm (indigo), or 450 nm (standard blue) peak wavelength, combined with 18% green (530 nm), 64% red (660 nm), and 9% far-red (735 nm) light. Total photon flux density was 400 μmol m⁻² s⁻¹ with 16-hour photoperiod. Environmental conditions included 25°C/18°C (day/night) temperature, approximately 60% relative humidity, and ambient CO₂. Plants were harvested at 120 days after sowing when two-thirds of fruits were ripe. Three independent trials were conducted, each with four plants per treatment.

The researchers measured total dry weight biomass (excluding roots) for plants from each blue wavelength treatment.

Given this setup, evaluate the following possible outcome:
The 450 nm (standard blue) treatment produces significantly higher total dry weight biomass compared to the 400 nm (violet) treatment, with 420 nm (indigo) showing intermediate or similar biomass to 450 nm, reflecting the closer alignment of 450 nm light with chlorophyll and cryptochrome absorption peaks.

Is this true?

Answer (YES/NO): NO